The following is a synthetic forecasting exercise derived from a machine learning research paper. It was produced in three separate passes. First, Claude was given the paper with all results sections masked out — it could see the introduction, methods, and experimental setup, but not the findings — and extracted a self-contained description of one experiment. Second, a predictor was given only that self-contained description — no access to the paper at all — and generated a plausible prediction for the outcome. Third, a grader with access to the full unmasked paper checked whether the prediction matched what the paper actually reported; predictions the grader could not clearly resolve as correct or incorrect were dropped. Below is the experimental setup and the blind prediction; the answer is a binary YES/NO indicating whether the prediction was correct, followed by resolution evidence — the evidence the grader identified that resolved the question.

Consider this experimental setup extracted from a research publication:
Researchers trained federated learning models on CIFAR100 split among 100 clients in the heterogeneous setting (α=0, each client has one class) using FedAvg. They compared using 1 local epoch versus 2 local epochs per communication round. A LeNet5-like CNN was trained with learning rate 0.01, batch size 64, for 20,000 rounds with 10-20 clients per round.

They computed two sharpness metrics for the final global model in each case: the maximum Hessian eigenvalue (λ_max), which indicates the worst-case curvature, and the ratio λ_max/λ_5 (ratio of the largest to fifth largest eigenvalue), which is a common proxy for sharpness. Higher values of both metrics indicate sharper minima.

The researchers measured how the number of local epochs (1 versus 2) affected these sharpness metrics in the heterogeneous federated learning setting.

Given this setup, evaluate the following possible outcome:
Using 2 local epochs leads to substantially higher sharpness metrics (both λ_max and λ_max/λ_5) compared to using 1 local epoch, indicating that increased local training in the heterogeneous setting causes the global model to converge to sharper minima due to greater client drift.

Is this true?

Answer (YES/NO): YES